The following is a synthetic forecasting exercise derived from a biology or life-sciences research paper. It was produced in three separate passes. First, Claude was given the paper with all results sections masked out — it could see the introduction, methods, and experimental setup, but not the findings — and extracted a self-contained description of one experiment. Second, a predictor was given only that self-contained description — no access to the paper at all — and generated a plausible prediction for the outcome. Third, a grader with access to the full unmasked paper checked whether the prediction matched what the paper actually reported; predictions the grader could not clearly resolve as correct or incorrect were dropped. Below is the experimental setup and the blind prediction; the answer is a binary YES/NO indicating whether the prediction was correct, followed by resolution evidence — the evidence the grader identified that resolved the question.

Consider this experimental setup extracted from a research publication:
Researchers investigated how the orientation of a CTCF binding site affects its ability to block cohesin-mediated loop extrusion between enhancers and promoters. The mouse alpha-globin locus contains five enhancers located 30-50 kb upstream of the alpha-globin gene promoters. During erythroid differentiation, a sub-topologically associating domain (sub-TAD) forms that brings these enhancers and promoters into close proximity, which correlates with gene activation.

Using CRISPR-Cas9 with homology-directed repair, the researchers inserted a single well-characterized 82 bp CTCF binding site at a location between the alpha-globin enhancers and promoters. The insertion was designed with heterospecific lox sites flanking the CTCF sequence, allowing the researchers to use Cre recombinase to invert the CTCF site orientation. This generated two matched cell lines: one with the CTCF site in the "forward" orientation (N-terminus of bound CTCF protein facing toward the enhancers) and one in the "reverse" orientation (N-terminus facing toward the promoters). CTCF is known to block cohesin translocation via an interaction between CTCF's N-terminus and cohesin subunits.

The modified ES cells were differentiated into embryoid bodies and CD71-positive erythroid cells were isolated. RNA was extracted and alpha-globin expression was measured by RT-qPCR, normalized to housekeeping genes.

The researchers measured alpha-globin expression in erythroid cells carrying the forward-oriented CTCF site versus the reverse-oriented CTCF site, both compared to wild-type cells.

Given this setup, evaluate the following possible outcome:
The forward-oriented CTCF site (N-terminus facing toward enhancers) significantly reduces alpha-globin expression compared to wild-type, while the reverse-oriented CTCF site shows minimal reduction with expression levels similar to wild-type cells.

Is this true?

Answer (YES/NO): NO